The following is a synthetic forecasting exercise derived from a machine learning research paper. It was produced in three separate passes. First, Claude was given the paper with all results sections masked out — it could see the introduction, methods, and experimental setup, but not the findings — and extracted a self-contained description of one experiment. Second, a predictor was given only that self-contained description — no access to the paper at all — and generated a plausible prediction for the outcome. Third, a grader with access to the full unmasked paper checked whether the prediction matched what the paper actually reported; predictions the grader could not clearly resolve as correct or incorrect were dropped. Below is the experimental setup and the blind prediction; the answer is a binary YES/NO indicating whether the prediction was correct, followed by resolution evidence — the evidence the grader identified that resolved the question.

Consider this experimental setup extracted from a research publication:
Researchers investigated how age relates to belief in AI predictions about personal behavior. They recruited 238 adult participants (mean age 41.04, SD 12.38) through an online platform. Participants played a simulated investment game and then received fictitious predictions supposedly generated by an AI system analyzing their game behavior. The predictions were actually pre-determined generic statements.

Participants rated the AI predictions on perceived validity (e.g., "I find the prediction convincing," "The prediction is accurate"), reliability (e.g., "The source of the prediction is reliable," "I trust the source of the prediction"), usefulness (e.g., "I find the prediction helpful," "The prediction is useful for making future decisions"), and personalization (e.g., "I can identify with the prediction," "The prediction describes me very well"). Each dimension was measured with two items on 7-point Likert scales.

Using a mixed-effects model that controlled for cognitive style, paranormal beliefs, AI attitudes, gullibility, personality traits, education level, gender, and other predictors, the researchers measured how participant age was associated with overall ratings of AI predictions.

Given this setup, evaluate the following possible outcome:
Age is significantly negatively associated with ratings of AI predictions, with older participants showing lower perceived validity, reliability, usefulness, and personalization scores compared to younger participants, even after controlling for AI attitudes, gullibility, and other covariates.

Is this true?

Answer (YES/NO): YES